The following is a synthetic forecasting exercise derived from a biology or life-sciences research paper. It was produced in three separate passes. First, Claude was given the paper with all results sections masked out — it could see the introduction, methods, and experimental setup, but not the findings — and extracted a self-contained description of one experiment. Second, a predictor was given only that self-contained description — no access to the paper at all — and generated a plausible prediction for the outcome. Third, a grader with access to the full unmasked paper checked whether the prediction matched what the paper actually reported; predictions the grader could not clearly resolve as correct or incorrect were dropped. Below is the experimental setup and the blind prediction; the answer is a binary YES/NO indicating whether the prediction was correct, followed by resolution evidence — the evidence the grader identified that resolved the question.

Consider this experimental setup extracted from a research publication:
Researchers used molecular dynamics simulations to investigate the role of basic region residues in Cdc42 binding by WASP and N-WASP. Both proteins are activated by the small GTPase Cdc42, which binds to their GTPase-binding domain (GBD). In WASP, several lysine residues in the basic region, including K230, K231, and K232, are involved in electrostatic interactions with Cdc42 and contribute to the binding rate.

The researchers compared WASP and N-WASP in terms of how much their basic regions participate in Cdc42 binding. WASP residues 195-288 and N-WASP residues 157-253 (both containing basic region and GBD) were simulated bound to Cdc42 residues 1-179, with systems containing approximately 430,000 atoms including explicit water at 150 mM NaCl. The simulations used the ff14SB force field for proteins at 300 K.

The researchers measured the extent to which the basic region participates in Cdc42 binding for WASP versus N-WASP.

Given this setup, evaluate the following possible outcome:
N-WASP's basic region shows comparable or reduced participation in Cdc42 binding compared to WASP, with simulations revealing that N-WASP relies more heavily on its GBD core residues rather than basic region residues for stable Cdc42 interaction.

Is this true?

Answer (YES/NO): NO